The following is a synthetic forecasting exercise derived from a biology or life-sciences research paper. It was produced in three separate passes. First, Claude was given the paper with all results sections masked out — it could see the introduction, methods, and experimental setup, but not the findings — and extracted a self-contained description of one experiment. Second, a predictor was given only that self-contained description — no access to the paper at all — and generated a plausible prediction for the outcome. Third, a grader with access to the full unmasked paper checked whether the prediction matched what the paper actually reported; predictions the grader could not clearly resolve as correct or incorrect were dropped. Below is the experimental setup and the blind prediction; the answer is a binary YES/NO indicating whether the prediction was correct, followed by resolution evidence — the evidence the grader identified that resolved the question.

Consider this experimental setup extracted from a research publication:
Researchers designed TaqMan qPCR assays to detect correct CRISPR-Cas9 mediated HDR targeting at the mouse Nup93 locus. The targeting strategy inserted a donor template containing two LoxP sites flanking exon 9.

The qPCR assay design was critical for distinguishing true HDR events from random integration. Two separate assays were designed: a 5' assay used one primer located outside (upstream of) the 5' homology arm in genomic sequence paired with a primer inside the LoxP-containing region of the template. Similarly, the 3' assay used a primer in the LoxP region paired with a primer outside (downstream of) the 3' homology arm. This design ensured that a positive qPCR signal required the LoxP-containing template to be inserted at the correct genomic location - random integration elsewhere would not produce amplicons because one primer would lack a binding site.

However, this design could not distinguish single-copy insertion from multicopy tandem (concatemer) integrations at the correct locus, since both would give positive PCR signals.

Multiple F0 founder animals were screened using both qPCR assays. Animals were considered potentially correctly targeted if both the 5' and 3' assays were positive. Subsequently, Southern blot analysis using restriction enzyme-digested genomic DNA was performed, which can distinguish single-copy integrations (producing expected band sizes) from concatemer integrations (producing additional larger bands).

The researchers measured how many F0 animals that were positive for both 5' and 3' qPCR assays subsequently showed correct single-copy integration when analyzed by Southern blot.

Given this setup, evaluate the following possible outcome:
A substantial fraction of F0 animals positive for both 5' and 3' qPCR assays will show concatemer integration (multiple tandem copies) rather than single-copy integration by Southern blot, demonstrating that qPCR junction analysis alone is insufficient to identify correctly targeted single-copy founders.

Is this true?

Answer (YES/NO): YES